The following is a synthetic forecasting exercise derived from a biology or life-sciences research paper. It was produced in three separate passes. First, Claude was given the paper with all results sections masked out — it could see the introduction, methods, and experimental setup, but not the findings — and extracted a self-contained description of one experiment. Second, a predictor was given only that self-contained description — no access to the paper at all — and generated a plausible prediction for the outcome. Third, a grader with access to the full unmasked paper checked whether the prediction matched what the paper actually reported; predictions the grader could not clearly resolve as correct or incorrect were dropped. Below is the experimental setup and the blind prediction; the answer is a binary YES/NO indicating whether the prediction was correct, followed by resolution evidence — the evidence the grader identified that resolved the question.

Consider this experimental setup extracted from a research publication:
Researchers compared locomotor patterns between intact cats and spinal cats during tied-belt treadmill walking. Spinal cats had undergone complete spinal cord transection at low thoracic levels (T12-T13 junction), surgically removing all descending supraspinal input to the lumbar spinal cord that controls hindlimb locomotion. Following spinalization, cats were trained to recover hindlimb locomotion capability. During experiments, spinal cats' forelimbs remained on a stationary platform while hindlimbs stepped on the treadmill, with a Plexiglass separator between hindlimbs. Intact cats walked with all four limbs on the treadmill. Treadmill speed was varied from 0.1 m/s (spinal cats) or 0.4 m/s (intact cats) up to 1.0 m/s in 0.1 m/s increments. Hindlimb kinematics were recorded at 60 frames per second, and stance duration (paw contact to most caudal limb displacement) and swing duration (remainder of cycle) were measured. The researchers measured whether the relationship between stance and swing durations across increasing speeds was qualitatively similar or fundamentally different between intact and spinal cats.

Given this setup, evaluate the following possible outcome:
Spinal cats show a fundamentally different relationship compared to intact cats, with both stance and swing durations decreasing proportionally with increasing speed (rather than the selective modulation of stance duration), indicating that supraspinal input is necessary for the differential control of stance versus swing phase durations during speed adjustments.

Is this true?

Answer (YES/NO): NO